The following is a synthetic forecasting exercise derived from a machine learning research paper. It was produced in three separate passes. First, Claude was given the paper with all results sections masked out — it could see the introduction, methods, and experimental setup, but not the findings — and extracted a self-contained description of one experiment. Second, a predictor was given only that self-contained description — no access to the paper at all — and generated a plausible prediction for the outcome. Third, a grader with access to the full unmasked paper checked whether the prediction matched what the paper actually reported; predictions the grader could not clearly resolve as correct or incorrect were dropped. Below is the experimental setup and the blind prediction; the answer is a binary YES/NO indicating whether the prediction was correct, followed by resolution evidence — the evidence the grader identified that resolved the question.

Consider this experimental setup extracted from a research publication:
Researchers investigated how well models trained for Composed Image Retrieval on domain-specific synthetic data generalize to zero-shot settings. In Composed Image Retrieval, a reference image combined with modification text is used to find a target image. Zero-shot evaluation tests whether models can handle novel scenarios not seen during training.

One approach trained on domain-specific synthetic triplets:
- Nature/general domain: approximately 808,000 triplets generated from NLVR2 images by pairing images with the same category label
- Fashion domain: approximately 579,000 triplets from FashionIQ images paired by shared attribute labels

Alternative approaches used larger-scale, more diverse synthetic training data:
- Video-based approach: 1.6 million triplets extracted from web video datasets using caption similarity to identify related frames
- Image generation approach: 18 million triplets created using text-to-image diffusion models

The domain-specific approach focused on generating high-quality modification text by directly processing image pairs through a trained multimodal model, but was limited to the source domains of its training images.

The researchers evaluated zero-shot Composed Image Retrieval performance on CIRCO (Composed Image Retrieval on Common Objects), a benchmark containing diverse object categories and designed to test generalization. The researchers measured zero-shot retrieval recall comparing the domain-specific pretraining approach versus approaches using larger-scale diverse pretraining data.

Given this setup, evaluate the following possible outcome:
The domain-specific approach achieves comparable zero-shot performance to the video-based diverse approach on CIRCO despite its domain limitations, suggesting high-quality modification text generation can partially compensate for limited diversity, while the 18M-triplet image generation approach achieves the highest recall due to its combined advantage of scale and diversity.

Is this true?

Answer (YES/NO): NO